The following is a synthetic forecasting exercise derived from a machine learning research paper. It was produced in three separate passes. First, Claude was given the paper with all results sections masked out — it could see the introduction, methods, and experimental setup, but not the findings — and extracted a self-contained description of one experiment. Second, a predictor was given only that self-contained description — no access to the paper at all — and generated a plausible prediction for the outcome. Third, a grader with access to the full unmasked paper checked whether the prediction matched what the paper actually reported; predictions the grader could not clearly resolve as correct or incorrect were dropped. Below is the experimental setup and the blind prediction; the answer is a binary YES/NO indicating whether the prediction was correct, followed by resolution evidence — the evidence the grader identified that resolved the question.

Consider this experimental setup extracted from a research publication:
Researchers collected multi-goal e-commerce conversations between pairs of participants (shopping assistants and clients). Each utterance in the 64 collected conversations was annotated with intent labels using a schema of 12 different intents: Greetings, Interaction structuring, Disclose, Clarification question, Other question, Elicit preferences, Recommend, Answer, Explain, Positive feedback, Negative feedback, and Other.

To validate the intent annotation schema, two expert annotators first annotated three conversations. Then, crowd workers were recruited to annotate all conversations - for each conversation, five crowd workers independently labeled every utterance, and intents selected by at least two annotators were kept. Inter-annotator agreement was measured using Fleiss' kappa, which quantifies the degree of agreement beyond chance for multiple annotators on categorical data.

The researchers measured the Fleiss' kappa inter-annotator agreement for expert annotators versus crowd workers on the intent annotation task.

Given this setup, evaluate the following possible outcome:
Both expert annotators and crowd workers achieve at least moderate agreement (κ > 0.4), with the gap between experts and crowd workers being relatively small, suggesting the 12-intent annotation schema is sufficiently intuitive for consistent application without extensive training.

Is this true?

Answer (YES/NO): NO